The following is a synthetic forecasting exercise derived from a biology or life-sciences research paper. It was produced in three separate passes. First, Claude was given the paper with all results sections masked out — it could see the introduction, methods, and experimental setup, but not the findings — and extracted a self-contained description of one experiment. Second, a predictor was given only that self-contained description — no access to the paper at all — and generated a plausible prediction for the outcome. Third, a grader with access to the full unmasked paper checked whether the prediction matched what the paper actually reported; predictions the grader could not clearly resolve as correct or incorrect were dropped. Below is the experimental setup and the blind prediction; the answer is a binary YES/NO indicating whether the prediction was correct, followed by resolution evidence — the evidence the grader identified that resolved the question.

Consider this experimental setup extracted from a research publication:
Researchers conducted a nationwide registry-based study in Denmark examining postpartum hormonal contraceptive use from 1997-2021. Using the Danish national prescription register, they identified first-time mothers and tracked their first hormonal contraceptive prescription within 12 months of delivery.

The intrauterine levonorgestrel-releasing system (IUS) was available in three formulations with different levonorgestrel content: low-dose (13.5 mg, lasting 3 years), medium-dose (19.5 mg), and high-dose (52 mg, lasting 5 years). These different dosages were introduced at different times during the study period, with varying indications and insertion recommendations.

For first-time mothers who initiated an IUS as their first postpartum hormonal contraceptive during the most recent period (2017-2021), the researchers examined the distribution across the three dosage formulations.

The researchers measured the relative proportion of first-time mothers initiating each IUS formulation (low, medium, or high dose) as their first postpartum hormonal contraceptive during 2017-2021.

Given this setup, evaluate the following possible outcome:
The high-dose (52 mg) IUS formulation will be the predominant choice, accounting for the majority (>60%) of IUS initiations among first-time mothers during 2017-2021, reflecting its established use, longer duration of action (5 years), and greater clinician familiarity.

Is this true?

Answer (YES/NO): NO